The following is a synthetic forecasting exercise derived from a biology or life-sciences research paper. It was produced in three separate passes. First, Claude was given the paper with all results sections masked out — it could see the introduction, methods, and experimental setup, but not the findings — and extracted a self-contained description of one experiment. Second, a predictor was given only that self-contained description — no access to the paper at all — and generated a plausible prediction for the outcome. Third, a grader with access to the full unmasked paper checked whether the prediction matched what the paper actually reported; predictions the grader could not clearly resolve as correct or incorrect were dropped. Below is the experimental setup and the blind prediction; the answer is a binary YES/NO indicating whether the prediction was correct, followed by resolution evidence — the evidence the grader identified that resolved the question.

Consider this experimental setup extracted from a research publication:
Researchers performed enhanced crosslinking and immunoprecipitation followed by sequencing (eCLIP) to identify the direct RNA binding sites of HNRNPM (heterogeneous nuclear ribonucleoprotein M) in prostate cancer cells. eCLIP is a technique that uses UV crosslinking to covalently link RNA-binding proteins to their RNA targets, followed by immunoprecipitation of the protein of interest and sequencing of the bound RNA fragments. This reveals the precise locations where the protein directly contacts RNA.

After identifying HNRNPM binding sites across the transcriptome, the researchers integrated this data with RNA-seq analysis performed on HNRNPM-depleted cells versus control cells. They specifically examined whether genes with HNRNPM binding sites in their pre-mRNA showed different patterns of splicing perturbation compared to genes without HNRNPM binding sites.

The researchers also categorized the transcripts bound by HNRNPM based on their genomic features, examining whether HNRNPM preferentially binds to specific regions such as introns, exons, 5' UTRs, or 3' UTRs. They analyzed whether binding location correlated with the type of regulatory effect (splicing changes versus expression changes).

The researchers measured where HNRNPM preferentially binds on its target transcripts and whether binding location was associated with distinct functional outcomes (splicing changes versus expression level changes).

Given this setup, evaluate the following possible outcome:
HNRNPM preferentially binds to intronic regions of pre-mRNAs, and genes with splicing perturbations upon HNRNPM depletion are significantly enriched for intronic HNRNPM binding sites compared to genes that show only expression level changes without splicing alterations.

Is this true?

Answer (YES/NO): YES